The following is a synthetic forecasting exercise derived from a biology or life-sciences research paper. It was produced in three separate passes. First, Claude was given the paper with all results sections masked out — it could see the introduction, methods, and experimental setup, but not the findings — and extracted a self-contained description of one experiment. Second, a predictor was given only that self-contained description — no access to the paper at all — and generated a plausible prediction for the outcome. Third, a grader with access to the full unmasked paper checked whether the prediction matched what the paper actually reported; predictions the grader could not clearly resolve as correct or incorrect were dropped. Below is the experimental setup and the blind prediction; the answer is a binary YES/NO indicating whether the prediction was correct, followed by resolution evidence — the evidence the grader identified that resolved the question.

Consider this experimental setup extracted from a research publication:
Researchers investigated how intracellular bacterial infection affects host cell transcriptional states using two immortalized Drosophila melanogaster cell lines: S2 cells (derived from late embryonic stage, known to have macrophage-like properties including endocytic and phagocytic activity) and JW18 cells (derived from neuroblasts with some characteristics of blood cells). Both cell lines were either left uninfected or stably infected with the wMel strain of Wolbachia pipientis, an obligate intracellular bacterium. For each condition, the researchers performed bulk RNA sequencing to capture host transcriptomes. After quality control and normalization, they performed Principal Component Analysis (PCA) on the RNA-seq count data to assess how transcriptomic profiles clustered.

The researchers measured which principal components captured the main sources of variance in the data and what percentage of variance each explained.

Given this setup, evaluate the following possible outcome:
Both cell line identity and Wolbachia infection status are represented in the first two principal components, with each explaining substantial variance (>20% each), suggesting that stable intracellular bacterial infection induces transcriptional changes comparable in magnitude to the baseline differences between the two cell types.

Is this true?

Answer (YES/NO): NO